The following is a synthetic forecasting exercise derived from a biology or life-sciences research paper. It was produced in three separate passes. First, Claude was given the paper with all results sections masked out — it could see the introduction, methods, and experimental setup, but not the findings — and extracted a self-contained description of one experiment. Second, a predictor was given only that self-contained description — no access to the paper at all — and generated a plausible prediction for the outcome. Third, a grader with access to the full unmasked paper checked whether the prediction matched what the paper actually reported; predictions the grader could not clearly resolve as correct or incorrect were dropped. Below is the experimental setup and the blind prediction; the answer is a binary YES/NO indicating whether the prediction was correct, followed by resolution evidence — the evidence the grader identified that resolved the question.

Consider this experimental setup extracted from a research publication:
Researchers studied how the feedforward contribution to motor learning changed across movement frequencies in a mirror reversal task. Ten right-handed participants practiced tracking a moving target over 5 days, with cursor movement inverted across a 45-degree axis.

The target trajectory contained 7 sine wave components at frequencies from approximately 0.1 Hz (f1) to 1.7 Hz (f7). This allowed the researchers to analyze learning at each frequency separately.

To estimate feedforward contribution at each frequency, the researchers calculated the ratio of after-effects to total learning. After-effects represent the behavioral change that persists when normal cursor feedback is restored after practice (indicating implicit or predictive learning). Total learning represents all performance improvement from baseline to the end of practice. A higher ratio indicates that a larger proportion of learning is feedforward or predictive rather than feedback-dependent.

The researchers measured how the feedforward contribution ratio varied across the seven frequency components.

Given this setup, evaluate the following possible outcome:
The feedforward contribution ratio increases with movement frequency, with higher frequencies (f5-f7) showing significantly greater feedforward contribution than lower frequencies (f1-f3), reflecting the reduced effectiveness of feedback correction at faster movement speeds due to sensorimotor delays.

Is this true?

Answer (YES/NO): YES